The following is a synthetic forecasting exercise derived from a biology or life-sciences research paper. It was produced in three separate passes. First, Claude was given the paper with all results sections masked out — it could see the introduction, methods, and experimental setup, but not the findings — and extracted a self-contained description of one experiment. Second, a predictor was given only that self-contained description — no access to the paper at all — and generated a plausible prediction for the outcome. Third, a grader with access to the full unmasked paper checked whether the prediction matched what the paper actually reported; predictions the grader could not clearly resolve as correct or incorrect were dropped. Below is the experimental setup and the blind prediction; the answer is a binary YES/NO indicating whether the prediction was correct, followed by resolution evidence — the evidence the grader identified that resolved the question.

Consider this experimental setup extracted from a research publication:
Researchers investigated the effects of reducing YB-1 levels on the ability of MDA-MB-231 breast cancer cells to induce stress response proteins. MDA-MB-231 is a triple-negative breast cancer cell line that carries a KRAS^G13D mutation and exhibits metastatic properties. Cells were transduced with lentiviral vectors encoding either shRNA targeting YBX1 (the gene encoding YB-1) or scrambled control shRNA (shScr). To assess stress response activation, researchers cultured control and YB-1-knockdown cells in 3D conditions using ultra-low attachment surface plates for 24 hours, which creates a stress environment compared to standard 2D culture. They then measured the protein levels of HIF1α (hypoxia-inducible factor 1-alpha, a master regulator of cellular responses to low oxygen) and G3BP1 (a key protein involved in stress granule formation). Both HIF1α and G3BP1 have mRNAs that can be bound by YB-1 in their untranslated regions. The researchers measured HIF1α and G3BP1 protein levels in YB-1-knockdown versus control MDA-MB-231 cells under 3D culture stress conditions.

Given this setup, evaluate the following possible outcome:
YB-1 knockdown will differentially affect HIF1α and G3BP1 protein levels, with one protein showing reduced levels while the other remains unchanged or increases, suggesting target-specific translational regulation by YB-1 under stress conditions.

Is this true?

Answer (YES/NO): NO